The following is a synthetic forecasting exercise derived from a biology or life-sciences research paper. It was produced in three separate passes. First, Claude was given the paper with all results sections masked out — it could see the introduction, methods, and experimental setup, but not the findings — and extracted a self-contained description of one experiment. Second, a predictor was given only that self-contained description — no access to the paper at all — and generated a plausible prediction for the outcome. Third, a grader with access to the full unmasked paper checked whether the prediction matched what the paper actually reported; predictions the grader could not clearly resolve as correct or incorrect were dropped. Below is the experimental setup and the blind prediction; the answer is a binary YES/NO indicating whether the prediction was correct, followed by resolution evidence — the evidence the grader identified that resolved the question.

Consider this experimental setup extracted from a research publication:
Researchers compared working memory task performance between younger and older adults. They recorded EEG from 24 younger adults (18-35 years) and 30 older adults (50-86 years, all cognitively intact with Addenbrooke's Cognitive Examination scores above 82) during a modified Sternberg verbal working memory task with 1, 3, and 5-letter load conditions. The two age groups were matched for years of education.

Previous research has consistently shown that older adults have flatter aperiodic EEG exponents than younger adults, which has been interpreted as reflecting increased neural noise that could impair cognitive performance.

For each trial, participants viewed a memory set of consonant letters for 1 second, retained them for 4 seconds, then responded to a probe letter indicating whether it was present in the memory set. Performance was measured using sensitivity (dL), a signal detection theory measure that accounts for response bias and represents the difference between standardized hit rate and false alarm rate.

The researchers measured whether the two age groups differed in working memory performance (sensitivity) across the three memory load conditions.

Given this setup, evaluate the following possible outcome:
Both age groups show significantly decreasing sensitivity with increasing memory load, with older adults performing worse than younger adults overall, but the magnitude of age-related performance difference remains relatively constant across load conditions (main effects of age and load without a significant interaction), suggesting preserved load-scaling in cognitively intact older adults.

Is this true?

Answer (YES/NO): NO